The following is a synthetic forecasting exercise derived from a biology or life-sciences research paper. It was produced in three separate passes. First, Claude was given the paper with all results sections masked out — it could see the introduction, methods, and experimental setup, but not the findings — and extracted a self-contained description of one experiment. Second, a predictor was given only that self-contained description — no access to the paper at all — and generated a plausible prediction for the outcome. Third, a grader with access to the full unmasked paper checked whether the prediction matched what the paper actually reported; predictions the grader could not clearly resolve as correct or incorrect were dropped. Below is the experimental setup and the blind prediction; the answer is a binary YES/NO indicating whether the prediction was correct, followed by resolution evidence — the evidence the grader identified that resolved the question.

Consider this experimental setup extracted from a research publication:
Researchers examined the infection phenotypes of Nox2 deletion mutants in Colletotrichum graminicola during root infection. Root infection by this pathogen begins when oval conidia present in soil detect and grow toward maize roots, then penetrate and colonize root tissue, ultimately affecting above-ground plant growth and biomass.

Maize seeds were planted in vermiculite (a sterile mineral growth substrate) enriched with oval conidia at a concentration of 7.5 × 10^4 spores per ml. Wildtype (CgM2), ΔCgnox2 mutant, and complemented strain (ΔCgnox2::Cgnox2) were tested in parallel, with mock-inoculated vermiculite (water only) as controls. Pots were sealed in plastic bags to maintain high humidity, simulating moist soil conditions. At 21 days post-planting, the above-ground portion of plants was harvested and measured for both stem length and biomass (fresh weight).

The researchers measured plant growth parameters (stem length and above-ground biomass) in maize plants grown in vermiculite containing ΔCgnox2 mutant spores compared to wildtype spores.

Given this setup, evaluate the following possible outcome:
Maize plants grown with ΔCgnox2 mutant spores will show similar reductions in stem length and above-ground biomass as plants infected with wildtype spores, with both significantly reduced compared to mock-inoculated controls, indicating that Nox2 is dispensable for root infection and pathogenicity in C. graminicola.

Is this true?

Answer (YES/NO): YES